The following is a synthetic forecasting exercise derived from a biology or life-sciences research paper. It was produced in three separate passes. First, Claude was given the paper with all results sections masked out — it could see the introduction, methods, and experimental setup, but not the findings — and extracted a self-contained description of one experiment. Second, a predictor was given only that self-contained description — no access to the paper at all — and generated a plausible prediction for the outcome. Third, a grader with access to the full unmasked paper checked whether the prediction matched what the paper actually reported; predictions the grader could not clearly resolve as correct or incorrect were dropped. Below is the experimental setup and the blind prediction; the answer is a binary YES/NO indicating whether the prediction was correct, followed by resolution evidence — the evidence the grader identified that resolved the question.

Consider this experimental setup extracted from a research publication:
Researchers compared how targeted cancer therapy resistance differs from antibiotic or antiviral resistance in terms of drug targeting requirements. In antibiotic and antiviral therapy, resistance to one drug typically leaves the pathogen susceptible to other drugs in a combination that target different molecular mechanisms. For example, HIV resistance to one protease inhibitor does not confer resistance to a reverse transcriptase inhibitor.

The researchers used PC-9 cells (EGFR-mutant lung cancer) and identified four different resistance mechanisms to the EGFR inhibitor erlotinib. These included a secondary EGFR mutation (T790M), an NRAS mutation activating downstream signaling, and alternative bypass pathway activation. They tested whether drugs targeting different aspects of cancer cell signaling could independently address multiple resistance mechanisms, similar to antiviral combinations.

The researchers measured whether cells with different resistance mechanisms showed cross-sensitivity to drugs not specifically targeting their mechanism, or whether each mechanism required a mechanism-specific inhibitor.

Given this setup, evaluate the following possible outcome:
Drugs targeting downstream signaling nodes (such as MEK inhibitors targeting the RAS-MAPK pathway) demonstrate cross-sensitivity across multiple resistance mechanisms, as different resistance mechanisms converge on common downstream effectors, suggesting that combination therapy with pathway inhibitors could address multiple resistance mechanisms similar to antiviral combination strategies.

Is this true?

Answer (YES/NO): NO